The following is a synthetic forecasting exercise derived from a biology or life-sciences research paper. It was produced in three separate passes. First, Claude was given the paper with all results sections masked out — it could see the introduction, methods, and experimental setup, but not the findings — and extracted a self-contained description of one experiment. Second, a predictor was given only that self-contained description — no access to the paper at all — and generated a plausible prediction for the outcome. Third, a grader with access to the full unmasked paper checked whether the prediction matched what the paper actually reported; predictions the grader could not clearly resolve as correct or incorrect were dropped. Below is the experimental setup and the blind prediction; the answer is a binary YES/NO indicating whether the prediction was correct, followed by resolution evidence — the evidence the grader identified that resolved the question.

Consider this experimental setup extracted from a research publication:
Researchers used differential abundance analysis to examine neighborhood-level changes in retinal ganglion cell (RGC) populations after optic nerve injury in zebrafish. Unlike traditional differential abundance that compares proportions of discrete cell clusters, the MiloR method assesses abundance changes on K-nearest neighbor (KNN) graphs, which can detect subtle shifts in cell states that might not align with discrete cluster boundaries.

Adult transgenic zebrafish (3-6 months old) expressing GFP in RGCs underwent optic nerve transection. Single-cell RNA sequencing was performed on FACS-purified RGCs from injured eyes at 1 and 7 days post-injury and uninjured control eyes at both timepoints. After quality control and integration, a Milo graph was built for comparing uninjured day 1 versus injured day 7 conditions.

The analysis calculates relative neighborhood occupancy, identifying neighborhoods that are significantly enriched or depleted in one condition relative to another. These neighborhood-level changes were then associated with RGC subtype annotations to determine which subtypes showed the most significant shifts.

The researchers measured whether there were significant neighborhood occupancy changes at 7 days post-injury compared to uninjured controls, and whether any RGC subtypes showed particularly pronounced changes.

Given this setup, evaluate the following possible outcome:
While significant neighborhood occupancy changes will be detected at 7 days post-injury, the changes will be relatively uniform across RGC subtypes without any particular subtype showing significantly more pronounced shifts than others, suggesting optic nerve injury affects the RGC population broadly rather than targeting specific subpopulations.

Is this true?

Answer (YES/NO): NO